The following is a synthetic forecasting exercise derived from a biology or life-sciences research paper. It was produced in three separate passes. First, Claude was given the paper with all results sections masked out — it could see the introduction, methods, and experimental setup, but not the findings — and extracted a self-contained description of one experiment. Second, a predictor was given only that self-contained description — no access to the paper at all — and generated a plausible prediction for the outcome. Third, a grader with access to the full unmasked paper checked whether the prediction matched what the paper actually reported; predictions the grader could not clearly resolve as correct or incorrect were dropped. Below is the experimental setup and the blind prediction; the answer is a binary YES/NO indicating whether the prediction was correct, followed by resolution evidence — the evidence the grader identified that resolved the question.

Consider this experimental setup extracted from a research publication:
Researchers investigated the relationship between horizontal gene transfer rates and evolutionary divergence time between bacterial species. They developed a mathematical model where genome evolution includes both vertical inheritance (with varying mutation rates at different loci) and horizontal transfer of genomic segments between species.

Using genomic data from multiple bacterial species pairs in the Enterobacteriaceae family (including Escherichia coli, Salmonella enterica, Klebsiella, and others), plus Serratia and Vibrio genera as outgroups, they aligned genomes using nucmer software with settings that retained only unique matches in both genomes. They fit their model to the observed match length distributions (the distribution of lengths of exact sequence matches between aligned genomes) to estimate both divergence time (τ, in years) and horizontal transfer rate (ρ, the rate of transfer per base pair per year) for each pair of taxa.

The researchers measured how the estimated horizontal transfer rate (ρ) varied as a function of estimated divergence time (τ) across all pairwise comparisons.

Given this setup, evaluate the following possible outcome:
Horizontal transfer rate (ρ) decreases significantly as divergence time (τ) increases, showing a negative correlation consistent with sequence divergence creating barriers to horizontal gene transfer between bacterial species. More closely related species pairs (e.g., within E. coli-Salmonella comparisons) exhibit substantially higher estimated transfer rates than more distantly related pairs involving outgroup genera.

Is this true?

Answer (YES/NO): YES